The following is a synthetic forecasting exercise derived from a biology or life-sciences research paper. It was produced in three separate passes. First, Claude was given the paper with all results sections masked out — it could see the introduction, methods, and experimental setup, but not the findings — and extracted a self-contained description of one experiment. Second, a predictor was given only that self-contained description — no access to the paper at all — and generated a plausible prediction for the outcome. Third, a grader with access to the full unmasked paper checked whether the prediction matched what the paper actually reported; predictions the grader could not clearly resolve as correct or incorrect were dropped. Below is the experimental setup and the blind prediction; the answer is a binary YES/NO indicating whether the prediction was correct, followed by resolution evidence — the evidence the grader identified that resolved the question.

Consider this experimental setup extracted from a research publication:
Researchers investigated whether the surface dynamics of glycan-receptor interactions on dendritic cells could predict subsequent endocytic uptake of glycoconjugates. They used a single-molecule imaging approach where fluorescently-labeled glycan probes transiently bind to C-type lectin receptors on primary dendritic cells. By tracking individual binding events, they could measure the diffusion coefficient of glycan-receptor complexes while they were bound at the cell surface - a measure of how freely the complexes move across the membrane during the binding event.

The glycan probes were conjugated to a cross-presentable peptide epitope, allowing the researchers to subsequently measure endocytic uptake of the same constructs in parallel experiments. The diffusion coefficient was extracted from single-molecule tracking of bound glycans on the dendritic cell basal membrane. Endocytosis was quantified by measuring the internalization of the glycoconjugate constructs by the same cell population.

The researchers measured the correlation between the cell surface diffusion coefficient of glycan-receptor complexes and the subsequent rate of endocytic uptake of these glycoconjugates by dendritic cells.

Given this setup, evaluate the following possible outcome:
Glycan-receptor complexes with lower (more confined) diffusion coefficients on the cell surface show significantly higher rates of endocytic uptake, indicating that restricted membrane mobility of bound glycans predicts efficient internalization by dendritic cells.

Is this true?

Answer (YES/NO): YES